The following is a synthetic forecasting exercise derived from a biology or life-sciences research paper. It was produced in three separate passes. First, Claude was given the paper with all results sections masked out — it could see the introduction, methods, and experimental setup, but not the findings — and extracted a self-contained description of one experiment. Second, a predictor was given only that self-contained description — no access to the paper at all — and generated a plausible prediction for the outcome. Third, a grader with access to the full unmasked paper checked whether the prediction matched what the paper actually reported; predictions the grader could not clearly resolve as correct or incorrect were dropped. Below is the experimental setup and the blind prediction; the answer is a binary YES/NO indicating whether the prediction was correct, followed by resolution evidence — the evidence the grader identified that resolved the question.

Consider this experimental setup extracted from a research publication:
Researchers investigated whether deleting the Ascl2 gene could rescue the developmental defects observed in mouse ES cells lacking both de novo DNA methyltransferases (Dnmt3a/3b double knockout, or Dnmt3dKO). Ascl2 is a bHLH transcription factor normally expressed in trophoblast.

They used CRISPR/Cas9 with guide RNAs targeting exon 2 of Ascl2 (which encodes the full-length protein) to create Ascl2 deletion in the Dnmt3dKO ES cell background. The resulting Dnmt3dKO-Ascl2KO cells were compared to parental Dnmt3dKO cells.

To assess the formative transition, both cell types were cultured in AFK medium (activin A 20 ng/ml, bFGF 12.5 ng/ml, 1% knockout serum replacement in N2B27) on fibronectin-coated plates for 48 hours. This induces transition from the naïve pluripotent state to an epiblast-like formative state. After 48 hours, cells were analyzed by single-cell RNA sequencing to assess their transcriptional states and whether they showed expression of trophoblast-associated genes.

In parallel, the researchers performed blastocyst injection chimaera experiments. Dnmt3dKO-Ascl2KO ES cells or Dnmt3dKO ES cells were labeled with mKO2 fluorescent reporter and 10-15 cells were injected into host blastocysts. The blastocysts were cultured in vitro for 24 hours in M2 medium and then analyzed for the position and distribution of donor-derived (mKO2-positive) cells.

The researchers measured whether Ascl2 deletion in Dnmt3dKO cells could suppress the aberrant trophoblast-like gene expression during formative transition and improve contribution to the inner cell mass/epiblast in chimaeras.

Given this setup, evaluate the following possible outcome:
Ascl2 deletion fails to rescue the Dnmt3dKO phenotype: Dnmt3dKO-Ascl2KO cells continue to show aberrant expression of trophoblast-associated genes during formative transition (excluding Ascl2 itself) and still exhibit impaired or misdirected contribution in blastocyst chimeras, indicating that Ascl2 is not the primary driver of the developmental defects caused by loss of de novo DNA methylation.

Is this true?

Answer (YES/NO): NO